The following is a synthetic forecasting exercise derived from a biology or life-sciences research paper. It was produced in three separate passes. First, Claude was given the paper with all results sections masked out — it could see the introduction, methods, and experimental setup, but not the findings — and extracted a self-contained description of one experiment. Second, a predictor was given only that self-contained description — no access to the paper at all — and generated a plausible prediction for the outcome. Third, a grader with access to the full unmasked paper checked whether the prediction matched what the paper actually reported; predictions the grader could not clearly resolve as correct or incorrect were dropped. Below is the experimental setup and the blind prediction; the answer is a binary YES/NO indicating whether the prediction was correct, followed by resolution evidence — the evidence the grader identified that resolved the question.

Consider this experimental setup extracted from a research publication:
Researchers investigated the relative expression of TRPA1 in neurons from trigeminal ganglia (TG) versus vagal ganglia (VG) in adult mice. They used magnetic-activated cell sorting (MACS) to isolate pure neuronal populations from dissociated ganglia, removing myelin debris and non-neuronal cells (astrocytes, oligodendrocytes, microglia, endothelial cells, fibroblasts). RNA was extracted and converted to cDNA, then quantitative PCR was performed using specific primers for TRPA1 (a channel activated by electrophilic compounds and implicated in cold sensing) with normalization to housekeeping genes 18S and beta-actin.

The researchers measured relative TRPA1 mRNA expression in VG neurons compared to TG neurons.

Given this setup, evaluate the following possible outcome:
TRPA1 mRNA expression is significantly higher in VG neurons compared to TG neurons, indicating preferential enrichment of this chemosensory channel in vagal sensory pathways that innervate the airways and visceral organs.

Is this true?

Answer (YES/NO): YES